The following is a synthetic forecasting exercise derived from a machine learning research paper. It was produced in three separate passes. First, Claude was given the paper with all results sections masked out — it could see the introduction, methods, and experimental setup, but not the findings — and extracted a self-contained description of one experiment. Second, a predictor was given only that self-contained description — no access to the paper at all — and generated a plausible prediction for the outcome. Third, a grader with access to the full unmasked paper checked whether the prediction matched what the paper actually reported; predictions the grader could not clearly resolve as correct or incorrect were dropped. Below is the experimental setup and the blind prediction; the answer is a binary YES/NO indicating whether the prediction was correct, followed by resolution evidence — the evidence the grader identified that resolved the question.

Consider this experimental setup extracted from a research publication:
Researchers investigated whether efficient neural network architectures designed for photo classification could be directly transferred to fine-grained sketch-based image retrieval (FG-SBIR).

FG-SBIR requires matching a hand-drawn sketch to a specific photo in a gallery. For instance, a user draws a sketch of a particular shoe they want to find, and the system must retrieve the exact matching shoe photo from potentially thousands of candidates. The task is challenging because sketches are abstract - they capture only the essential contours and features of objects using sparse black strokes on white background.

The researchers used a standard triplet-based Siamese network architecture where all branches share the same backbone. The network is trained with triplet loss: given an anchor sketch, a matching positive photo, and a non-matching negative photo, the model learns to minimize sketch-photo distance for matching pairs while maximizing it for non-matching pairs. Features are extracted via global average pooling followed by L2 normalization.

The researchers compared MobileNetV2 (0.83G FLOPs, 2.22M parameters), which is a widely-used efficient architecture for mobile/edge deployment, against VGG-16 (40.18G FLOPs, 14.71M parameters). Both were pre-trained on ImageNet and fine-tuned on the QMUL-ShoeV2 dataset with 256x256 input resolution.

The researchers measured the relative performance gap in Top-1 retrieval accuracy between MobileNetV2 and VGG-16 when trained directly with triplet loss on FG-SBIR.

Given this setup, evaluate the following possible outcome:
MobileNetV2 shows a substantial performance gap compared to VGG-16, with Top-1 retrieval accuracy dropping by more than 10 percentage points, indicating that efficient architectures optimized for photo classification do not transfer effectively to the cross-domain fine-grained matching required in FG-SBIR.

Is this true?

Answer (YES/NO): YES